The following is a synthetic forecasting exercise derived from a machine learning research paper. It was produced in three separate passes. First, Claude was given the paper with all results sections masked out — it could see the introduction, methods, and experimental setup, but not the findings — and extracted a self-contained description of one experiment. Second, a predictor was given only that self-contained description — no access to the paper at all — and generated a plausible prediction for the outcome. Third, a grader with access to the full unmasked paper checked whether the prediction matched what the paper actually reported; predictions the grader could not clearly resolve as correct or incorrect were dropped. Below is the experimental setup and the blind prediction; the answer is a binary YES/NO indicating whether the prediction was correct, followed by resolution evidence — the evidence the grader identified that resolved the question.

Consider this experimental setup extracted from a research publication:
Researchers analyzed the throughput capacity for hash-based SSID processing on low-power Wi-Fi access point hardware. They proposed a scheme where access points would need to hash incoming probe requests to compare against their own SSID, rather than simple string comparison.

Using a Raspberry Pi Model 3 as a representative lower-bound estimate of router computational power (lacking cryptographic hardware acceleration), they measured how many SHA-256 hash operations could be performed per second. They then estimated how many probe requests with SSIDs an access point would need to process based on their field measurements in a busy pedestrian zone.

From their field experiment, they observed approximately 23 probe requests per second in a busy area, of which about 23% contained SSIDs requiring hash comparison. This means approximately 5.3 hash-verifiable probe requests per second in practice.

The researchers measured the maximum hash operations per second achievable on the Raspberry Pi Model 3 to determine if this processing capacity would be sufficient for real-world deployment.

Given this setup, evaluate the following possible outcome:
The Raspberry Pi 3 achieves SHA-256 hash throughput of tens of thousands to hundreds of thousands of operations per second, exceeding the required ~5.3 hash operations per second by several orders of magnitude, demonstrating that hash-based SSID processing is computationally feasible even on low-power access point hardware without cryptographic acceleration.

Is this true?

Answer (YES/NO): YES